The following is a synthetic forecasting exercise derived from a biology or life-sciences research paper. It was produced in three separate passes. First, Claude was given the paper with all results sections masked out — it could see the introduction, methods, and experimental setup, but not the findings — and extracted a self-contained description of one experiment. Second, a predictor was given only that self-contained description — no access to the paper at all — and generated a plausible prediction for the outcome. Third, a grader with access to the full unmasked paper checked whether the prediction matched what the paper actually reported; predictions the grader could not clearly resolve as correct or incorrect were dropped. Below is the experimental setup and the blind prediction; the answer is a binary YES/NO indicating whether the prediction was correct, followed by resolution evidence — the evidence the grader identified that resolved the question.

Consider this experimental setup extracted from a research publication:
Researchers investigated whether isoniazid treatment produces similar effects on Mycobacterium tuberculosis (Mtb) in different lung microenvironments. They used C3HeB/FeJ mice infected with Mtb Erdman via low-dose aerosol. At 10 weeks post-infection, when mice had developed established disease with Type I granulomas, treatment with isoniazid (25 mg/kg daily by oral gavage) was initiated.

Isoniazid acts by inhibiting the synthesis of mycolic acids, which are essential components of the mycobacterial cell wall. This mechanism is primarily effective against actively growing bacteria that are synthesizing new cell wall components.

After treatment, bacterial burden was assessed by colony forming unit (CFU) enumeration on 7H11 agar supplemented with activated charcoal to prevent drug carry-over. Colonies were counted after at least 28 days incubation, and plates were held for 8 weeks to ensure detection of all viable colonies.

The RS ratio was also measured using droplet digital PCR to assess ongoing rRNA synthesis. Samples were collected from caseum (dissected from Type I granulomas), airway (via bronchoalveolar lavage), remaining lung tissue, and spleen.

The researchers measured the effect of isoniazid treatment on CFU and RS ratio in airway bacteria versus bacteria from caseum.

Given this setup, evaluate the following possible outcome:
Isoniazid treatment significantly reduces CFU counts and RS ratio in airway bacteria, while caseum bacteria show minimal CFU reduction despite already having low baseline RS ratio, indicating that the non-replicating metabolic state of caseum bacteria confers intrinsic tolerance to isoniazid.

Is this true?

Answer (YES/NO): NO